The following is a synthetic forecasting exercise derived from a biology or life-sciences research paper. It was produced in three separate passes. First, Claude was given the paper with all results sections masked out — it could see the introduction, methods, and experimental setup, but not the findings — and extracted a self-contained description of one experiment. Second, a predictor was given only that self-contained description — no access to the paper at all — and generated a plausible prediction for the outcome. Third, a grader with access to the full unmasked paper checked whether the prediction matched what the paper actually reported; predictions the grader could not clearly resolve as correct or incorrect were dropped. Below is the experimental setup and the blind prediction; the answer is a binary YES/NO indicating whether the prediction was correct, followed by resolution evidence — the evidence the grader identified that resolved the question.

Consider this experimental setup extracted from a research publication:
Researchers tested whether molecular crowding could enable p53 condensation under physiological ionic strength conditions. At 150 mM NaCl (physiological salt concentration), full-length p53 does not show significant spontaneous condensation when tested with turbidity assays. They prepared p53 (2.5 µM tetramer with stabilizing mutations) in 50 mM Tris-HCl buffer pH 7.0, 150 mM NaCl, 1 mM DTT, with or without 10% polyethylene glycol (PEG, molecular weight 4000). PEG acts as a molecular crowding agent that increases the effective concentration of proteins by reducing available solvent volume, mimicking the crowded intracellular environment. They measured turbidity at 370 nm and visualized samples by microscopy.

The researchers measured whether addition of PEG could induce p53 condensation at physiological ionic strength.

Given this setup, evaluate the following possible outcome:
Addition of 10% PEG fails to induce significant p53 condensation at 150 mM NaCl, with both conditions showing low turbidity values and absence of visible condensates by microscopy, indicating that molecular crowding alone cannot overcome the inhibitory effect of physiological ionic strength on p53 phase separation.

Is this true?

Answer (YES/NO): NO